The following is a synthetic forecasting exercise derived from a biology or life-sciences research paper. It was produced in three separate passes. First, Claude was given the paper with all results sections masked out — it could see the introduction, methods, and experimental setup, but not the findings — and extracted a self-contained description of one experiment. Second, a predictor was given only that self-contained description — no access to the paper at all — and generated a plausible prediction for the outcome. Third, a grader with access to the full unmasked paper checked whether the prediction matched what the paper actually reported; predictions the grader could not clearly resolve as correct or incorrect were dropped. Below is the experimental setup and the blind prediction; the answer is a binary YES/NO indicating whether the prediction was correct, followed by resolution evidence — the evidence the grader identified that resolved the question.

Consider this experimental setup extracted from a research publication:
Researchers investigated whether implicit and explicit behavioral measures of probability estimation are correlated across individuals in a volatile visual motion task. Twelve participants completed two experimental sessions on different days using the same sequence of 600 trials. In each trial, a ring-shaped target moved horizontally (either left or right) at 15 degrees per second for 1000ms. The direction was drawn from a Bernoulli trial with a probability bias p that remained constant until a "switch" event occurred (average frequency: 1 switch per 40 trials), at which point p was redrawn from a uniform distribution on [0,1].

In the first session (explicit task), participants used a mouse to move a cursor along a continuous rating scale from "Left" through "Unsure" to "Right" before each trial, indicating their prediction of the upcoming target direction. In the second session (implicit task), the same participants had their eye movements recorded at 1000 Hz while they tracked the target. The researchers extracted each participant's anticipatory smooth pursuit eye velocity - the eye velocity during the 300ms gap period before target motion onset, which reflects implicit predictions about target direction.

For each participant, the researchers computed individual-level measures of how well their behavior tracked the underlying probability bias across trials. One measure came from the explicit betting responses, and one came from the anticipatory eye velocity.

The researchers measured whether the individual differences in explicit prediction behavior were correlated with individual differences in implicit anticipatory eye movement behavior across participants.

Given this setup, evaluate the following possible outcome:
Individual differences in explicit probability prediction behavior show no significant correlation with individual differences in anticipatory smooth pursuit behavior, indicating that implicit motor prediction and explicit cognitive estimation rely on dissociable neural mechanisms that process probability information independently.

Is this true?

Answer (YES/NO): YES